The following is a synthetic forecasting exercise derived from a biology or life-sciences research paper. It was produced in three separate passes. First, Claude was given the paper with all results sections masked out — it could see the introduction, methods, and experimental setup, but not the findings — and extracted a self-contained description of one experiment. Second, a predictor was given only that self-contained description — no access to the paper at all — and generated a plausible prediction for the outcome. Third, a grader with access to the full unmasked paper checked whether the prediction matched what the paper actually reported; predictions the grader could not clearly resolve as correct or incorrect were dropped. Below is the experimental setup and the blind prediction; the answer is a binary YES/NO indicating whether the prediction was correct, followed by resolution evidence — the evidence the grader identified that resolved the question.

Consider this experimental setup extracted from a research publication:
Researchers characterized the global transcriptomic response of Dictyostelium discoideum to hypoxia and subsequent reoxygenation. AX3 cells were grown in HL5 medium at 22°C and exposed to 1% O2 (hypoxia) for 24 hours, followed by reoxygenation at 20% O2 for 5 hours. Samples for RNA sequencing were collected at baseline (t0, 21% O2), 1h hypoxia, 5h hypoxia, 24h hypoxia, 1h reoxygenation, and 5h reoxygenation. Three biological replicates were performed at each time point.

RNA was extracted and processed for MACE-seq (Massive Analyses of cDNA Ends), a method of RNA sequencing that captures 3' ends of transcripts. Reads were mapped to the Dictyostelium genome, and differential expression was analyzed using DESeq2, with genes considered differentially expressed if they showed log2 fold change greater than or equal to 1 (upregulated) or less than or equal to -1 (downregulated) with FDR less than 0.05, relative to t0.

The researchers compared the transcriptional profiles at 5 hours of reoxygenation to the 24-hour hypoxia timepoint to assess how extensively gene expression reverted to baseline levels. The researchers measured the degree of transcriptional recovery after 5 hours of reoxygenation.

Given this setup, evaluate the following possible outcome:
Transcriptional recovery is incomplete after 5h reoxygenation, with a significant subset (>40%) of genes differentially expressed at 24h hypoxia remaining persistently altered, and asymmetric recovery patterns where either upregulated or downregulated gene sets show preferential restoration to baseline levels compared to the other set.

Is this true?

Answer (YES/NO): YES